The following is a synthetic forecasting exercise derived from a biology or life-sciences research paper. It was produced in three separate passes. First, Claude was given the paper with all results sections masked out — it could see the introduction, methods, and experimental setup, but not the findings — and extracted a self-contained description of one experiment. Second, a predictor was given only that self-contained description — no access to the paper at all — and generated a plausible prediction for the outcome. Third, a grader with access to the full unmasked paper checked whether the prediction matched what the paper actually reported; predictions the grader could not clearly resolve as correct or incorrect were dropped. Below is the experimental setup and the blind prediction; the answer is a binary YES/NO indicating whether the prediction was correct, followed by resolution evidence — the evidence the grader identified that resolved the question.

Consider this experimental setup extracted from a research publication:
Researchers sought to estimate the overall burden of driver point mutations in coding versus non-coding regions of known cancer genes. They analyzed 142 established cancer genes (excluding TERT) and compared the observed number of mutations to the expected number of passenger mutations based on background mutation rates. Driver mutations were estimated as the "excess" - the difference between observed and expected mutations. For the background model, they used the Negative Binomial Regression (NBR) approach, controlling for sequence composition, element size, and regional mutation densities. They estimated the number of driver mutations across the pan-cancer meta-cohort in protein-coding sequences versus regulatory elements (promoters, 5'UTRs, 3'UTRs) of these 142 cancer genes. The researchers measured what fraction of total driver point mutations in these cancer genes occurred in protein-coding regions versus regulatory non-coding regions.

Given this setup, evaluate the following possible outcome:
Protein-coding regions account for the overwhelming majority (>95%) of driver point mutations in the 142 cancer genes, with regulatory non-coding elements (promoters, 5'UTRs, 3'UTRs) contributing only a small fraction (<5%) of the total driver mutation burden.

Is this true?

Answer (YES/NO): NO